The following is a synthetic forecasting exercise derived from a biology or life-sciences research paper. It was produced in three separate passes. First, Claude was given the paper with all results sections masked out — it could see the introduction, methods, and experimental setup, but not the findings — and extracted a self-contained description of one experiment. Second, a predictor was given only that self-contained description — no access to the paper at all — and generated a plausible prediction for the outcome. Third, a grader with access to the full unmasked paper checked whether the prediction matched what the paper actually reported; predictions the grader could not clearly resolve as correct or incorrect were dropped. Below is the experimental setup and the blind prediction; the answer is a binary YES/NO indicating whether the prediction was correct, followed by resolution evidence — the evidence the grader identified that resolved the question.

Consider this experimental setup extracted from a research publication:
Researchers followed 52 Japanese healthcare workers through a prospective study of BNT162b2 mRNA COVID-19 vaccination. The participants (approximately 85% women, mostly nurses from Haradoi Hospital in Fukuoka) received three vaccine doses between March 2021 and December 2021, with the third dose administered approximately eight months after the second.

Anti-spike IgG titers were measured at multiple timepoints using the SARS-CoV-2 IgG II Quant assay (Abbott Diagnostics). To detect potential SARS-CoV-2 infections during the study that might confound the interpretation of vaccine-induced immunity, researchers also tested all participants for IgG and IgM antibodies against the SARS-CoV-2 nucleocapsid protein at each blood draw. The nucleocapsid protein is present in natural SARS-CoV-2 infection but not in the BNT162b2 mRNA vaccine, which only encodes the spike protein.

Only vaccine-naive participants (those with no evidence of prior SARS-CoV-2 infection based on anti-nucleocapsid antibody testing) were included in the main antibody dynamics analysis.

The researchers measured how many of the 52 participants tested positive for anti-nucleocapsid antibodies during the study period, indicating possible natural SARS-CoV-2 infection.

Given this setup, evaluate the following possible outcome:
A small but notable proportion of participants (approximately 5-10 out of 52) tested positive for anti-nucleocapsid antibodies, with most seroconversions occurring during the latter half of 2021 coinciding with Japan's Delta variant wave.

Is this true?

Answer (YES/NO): NO